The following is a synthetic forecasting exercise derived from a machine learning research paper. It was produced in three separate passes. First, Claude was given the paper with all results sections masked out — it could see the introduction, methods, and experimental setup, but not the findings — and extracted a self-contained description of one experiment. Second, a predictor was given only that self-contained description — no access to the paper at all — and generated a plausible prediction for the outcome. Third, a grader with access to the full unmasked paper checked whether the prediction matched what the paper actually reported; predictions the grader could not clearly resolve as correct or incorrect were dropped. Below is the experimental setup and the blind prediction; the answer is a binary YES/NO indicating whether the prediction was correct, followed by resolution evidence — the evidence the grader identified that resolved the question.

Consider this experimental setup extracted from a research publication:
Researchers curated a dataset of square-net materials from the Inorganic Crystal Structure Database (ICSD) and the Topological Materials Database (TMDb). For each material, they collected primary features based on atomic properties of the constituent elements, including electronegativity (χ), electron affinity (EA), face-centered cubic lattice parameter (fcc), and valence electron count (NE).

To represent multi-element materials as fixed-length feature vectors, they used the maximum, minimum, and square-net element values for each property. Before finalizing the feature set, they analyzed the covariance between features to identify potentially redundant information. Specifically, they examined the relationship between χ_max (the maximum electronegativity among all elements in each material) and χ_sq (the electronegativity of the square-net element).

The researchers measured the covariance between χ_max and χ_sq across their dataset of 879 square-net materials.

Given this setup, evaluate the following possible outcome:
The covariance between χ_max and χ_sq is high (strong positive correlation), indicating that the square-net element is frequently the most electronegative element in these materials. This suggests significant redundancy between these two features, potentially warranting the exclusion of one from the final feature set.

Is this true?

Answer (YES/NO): YES